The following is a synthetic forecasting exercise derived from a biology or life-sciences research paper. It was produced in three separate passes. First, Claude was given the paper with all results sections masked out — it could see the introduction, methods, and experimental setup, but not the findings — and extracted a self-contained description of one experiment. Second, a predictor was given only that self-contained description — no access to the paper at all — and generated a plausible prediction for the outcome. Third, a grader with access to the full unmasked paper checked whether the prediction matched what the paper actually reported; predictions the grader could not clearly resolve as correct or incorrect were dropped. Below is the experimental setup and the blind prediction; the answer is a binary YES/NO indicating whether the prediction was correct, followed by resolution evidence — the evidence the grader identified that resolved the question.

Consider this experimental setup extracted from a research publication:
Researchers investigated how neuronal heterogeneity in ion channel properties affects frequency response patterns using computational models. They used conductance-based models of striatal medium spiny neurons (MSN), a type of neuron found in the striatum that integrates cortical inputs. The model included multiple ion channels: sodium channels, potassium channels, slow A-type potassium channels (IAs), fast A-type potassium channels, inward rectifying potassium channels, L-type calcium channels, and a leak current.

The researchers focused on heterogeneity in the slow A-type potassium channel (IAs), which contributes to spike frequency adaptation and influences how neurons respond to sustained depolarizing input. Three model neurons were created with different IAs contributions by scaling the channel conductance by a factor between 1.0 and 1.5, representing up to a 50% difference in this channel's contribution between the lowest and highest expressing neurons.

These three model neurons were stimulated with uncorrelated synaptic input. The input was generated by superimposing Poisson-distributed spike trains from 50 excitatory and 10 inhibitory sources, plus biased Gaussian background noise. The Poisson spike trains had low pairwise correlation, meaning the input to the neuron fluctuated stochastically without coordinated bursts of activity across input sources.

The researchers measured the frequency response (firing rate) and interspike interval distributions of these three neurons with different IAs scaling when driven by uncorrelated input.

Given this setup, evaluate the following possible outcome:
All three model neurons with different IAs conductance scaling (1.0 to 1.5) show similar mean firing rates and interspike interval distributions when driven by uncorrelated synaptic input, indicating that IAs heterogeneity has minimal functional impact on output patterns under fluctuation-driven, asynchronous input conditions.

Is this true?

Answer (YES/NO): NO